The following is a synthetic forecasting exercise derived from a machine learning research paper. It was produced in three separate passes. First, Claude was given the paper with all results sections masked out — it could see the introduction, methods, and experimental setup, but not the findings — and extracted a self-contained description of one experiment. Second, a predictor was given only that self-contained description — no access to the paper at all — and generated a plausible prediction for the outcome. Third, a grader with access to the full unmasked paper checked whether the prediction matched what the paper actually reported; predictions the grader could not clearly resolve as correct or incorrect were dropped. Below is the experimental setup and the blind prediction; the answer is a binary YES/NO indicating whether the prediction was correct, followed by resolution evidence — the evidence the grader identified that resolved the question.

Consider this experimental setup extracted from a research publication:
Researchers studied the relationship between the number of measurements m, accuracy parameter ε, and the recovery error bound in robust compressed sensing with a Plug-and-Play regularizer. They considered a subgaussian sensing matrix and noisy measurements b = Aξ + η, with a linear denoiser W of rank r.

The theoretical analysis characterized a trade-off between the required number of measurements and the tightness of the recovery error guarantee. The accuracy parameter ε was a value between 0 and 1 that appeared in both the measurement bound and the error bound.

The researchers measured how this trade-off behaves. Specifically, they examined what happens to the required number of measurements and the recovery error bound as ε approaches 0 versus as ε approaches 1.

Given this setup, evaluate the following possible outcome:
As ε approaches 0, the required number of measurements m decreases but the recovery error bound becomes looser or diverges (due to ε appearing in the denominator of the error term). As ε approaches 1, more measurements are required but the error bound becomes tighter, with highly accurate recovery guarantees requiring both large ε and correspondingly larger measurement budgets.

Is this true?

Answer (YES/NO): NO